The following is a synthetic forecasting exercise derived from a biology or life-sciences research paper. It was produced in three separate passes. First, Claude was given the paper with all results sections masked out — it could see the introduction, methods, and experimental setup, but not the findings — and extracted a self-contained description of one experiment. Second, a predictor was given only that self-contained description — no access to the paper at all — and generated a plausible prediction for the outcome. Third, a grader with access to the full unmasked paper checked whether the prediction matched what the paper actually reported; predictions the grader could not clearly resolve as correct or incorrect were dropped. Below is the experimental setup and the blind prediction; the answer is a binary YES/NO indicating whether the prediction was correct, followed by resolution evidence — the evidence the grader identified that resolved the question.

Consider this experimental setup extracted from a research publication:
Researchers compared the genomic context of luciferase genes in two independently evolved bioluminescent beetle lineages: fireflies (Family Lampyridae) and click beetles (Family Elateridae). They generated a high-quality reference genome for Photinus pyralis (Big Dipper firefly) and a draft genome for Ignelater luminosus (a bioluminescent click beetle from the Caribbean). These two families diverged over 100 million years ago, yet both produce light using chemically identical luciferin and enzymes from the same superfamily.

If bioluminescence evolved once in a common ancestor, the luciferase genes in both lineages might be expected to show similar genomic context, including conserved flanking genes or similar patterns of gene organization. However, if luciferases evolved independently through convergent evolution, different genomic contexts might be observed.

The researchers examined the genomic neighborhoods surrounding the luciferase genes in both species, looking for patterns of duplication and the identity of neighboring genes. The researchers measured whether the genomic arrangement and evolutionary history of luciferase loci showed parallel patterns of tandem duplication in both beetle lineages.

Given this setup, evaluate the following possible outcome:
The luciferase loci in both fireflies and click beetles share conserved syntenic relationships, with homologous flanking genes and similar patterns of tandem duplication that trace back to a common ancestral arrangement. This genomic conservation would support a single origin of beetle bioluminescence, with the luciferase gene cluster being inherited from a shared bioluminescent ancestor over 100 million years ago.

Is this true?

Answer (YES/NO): NO